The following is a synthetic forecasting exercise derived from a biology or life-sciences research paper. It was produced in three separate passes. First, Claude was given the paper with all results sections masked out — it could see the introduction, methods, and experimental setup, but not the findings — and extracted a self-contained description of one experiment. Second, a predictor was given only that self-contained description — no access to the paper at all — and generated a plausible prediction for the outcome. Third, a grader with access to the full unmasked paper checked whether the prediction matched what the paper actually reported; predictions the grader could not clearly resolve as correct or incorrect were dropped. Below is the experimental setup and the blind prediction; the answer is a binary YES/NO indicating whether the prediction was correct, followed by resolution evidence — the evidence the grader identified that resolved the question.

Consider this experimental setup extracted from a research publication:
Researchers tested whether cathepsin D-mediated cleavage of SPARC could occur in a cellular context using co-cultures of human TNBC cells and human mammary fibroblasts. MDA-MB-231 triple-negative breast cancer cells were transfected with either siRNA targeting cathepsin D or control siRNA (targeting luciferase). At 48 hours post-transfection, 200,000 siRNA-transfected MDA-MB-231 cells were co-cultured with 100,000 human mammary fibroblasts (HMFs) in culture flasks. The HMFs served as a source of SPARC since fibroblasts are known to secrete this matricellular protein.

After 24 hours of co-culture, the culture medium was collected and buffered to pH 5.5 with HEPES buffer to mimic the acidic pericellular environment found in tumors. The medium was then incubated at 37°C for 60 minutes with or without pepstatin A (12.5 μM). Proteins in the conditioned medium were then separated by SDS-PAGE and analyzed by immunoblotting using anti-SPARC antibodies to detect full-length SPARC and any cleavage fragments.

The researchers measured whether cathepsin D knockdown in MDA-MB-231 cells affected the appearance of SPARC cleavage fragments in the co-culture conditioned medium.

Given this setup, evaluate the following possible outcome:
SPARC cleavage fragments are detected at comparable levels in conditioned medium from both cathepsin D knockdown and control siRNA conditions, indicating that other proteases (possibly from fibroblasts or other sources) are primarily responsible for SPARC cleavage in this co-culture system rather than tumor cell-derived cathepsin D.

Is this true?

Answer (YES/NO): NO